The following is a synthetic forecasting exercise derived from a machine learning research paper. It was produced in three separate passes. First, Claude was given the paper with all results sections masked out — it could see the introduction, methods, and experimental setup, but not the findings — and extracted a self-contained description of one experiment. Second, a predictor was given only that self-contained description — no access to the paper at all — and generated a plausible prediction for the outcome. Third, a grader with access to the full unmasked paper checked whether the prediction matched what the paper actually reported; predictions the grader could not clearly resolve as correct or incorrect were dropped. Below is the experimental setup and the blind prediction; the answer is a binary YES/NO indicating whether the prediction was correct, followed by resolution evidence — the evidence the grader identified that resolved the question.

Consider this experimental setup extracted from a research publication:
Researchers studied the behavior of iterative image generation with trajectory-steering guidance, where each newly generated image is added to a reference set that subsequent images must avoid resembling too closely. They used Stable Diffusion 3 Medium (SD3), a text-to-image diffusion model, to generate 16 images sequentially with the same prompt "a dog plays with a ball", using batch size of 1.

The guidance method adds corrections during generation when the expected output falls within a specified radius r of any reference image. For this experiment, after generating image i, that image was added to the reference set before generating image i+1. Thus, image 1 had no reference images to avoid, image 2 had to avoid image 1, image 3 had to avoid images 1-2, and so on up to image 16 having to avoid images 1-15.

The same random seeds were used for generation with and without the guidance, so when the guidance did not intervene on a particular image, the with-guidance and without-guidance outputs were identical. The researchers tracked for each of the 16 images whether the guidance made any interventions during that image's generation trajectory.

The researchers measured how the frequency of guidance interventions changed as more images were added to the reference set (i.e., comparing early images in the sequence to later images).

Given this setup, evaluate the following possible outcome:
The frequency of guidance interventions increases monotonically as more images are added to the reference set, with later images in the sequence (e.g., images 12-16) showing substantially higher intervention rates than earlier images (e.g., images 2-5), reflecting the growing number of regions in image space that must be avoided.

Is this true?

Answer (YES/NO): NO